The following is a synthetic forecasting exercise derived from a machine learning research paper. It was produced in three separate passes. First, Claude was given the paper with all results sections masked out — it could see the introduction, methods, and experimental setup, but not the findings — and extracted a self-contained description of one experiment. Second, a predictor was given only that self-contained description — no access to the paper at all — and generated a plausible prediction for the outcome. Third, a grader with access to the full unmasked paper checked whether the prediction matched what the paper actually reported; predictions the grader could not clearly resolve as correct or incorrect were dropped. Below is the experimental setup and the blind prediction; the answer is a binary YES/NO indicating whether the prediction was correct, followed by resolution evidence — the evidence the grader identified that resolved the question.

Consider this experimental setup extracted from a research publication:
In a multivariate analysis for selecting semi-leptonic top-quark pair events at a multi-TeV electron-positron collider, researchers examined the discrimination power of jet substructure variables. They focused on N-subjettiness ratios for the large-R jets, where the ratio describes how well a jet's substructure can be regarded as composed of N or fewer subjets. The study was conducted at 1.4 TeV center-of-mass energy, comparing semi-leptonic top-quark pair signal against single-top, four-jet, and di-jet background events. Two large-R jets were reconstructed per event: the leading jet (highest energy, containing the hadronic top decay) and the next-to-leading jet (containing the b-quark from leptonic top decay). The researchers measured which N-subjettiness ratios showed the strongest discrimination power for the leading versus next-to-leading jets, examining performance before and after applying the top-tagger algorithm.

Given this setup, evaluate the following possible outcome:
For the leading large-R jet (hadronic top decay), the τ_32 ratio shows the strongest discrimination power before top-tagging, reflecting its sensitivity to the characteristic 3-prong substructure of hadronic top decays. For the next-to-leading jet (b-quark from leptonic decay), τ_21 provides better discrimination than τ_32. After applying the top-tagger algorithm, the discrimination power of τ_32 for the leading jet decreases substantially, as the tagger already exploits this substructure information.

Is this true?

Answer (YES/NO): NO